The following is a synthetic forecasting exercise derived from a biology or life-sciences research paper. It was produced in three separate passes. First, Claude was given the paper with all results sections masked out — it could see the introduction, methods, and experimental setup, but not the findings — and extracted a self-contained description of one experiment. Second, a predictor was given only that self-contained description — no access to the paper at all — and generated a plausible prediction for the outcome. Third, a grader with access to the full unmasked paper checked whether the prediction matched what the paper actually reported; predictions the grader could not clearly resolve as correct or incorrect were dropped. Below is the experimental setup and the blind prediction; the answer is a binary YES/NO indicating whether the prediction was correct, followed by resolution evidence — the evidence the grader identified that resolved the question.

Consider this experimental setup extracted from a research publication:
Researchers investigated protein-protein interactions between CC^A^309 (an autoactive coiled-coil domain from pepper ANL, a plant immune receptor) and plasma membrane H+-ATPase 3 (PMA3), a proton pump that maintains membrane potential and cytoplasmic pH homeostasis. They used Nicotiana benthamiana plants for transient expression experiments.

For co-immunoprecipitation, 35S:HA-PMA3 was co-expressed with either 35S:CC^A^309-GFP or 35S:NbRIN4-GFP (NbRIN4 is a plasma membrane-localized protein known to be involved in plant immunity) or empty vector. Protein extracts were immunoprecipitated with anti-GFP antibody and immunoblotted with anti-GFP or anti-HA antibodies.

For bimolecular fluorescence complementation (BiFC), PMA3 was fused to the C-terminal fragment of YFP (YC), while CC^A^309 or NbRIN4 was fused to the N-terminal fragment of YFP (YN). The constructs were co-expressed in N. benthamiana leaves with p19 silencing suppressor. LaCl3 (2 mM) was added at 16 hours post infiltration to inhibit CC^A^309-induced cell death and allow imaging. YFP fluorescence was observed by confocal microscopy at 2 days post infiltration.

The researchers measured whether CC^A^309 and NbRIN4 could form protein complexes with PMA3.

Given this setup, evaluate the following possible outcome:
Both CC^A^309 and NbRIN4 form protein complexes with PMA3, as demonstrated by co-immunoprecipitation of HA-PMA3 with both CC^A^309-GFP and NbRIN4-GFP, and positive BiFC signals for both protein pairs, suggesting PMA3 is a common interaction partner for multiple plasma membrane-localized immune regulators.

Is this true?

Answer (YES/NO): NO